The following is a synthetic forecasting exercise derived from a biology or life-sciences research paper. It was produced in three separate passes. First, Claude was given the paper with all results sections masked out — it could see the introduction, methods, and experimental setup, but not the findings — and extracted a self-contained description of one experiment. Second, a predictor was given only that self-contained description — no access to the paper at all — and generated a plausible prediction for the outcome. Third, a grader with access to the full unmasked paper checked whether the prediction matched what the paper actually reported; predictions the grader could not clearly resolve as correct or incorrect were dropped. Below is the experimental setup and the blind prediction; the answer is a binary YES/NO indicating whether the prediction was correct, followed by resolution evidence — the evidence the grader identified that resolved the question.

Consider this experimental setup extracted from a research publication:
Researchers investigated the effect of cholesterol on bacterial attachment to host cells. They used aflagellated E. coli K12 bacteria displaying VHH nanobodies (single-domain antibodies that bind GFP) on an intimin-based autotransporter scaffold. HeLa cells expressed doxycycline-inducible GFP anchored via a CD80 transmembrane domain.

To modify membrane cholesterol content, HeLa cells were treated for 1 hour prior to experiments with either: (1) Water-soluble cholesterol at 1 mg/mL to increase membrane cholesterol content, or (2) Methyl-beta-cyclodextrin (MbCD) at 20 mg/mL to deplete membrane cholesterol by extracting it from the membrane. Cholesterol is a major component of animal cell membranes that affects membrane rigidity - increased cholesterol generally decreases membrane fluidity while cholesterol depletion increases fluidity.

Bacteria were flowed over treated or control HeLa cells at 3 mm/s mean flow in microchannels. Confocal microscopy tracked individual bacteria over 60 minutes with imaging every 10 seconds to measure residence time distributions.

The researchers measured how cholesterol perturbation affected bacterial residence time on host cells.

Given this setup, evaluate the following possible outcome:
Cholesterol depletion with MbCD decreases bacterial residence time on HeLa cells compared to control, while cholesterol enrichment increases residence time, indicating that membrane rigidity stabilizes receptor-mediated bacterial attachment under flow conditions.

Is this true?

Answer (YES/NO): NO